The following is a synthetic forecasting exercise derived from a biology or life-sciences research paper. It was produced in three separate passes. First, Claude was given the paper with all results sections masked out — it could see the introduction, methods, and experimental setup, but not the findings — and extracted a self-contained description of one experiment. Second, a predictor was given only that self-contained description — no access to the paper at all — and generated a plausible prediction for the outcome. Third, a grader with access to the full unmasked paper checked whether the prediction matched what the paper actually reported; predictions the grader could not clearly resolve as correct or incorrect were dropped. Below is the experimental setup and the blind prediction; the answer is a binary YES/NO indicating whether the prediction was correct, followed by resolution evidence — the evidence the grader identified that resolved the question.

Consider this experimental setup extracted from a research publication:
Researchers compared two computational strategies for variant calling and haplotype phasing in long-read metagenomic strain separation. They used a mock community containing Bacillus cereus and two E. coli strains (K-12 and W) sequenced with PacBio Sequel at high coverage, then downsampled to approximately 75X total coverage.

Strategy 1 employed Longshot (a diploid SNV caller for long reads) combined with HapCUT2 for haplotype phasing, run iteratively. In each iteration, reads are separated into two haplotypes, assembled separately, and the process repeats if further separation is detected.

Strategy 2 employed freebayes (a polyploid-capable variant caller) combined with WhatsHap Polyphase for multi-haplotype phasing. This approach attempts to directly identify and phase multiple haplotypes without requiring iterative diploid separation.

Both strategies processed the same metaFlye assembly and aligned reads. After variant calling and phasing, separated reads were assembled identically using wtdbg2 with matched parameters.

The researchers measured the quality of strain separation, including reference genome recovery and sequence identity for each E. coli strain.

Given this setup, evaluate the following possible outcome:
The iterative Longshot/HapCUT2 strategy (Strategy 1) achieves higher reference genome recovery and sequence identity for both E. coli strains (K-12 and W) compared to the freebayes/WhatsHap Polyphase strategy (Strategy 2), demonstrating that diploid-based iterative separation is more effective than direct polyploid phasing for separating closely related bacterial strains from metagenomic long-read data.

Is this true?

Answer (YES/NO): NO